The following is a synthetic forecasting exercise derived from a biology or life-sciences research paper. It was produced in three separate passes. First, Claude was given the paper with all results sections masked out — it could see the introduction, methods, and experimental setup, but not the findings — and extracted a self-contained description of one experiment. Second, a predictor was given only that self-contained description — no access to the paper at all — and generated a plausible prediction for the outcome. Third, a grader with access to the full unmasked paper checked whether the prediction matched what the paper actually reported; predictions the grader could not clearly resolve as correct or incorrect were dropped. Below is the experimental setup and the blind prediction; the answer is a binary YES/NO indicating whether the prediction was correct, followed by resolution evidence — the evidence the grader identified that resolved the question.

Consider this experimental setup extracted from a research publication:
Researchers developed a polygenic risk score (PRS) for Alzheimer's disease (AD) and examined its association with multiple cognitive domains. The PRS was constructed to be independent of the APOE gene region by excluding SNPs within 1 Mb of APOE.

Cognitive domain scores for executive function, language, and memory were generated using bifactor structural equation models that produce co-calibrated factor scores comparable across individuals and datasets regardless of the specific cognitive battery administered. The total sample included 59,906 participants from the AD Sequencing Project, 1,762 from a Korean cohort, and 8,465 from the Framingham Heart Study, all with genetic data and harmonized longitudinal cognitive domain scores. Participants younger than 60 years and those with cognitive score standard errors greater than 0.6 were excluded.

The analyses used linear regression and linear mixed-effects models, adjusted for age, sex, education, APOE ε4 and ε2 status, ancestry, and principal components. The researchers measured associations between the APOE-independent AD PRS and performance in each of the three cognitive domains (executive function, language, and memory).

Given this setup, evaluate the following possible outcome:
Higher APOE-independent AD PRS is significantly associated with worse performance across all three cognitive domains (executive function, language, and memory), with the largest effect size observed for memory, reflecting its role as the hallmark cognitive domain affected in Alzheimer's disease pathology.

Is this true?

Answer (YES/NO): YES